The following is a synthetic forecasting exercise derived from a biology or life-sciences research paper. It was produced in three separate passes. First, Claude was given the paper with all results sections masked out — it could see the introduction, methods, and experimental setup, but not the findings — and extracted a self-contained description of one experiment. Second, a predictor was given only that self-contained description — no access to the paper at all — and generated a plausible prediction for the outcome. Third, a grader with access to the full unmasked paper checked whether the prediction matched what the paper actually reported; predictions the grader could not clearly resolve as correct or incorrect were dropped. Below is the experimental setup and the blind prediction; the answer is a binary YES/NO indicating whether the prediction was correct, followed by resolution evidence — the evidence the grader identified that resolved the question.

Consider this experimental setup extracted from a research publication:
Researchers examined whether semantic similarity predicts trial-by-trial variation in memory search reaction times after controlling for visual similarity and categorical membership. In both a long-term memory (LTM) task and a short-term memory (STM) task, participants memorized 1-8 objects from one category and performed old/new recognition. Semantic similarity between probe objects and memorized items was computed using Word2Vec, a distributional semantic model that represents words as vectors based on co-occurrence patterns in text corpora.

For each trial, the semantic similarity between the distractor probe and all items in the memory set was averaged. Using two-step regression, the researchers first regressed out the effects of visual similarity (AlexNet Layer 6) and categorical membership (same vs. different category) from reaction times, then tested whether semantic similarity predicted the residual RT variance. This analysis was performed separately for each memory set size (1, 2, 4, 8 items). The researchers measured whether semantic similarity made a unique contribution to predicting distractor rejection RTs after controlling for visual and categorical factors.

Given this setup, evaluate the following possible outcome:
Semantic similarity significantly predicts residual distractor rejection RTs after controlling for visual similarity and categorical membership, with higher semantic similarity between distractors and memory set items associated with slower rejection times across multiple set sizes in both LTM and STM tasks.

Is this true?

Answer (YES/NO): NO